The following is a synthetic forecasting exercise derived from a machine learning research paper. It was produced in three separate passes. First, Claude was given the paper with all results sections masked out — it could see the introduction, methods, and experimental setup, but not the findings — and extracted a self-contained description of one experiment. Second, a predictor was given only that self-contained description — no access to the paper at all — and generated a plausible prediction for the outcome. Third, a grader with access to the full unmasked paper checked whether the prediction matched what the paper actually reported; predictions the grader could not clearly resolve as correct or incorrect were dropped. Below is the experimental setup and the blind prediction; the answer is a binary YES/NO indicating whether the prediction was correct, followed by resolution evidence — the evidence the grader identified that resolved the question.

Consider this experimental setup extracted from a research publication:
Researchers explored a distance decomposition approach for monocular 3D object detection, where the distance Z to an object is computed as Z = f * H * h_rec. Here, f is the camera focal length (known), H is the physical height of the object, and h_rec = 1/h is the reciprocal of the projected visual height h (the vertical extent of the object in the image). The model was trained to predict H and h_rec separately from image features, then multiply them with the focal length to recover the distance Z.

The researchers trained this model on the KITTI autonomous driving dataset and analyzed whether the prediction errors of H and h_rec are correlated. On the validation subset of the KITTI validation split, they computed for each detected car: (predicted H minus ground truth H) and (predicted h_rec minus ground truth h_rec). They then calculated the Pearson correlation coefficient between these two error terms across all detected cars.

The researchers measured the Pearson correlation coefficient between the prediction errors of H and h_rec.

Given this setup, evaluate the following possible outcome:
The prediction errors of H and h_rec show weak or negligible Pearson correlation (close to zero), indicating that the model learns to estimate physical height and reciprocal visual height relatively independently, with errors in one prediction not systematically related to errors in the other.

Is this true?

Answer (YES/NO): NO